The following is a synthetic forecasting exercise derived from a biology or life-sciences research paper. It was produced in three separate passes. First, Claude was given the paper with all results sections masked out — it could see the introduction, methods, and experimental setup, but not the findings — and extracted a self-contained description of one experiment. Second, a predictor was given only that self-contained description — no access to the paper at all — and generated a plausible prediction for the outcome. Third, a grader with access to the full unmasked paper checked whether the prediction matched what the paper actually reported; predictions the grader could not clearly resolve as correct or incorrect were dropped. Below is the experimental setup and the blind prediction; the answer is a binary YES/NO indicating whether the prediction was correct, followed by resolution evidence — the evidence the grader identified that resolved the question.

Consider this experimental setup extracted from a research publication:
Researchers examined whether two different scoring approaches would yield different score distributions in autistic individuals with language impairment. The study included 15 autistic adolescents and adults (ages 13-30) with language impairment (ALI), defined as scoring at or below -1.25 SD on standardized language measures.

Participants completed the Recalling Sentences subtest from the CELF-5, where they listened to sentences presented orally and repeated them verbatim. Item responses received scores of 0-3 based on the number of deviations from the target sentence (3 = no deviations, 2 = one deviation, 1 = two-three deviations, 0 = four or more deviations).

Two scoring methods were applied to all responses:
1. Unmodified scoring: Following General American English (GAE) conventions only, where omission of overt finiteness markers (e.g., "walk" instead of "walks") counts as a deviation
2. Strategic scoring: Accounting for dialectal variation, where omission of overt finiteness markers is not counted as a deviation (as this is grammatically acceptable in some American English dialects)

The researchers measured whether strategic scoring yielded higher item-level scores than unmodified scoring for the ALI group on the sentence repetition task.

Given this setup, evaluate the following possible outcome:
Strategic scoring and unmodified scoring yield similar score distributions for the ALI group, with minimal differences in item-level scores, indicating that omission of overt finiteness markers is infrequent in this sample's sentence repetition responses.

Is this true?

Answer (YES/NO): YES